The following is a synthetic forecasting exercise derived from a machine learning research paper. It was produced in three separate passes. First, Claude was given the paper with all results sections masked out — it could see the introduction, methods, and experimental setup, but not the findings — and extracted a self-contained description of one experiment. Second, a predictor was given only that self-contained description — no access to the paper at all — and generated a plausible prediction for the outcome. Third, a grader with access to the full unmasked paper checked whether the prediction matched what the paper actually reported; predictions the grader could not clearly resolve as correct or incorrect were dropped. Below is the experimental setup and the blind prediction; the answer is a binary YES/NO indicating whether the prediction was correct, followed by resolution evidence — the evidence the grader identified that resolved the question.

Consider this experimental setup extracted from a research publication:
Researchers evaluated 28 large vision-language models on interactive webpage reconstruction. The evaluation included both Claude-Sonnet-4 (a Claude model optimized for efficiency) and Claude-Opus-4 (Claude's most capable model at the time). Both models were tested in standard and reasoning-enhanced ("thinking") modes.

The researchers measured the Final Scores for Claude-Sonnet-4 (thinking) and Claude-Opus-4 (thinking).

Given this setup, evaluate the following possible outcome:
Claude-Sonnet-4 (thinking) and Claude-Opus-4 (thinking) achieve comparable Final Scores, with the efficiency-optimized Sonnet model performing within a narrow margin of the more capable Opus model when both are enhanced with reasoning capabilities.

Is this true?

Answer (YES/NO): YES